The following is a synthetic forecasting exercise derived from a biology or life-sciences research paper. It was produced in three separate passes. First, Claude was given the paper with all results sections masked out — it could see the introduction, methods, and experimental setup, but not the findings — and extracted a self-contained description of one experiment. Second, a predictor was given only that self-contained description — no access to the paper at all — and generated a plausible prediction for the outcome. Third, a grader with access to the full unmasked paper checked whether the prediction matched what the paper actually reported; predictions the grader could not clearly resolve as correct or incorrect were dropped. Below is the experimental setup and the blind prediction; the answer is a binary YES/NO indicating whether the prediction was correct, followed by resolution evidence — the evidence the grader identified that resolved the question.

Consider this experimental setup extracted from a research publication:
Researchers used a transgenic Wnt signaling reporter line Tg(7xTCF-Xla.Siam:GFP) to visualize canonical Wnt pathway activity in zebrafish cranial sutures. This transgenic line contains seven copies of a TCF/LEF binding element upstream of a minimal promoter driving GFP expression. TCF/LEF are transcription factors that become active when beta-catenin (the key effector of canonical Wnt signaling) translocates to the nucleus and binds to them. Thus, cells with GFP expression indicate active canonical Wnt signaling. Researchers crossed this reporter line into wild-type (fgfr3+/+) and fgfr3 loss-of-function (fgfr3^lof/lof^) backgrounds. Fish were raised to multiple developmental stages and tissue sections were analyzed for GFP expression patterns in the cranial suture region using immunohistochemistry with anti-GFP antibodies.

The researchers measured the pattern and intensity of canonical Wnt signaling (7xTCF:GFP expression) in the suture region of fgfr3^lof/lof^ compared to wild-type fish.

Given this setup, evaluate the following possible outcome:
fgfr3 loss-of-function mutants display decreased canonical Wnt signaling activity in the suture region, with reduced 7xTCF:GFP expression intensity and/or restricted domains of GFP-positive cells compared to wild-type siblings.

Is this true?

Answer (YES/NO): NO